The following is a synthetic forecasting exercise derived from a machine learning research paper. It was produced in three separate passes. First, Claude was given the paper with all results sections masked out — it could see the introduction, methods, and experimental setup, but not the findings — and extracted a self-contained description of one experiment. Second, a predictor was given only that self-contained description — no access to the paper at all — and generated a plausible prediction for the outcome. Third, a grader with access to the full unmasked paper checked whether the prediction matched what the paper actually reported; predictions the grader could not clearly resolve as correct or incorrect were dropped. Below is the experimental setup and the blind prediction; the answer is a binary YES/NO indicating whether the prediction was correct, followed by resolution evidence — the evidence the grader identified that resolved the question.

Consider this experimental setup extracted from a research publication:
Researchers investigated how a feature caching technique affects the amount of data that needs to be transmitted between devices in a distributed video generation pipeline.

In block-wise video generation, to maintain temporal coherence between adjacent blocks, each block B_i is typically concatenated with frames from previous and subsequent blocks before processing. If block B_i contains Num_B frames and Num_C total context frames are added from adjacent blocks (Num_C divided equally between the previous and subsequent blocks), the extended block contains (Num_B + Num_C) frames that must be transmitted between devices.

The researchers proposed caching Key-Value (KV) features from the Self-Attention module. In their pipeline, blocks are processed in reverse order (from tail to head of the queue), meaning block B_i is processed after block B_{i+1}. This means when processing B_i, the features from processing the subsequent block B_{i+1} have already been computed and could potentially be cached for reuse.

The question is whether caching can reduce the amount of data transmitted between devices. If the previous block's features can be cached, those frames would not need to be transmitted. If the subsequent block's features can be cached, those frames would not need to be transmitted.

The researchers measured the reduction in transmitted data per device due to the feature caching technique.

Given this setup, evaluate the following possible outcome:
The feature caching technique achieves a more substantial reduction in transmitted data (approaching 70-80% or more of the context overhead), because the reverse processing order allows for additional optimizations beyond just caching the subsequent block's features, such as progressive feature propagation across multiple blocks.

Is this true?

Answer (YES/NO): NO